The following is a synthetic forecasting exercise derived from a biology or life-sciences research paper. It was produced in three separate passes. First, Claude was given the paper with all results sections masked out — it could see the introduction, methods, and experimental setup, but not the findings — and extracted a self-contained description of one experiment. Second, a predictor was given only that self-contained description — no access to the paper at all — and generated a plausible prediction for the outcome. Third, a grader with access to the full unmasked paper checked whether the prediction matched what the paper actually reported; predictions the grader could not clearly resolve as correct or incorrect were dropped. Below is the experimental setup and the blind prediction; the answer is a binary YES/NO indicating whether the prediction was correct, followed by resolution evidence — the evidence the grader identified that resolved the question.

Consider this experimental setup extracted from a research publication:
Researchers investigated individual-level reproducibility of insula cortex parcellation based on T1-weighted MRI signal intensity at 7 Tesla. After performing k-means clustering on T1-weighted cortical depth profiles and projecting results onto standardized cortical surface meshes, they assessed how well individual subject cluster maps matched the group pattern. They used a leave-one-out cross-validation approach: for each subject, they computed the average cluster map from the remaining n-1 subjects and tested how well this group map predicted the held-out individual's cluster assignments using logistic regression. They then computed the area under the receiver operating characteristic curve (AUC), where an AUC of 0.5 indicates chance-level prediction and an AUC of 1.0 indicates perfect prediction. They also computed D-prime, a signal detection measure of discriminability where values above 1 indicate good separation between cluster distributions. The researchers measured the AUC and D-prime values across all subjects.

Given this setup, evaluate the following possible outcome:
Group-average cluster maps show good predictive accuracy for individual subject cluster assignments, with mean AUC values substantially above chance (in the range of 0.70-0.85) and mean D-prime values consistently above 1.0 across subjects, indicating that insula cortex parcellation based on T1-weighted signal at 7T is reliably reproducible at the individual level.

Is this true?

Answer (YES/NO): NO